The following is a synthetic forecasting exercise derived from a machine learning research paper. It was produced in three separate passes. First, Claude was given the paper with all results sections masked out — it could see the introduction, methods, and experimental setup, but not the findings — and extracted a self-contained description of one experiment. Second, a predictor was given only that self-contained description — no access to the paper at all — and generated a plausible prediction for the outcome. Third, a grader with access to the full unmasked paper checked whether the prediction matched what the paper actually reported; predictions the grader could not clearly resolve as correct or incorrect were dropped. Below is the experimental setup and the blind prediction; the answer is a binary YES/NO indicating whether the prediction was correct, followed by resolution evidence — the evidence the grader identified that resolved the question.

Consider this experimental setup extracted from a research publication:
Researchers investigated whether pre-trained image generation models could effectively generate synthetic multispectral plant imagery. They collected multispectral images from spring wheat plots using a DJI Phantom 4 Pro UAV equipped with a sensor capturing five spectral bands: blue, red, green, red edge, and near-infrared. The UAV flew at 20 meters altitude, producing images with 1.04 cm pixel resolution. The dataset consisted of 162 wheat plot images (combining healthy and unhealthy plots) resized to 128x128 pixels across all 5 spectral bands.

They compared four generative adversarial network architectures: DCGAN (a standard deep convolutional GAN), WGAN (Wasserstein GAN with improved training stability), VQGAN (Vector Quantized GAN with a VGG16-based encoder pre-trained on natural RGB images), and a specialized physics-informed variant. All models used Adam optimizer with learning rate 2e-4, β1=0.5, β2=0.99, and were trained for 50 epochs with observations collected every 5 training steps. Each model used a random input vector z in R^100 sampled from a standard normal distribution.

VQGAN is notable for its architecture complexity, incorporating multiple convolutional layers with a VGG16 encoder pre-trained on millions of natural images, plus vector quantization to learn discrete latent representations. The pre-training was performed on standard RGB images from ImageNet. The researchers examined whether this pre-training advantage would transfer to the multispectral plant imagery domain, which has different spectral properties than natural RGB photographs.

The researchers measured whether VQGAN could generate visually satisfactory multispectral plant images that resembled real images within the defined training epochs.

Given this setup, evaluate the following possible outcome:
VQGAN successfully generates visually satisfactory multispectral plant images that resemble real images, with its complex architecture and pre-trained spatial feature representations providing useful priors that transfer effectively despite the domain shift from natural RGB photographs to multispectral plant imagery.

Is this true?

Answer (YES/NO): NO